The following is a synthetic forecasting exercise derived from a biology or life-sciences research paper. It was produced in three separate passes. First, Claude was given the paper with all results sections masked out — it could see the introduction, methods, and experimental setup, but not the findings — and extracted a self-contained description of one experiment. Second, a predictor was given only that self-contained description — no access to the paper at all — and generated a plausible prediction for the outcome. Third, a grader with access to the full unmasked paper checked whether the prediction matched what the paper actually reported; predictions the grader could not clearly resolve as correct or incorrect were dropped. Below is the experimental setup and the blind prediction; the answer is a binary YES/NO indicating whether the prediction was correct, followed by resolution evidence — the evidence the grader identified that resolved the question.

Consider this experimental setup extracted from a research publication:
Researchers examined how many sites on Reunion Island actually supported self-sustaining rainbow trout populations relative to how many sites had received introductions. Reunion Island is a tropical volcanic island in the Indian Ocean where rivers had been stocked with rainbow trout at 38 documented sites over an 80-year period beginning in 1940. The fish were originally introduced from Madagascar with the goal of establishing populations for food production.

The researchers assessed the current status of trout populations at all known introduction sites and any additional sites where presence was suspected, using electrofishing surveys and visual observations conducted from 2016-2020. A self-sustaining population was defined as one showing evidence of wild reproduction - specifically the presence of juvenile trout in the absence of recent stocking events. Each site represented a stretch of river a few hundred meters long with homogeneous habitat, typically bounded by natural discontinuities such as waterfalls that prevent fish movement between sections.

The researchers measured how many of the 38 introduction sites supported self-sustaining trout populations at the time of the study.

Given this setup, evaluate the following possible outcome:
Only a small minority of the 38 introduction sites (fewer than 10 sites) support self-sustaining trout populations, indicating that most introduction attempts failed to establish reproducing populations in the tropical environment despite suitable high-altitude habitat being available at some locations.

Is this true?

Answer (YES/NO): YES